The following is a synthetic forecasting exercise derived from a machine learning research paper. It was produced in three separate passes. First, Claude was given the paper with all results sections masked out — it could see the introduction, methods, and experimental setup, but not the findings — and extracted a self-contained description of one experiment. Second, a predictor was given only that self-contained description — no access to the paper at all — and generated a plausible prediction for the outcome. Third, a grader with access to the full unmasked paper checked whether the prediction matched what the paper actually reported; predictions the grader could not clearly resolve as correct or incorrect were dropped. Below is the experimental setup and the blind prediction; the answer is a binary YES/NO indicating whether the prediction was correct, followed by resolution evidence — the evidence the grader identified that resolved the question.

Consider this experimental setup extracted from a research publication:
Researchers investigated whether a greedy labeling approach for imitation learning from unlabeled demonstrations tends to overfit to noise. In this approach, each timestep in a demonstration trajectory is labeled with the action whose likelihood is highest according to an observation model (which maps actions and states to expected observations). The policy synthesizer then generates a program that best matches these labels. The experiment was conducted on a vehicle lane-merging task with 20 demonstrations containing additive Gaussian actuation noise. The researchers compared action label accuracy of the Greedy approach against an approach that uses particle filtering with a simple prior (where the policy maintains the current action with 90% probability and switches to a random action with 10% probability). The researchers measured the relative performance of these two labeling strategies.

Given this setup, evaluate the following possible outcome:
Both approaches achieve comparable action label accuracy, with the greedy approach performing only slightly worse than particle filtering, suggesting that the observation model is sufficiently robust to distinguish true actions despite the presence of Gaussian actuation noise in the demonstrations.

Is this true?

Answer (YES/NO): NO